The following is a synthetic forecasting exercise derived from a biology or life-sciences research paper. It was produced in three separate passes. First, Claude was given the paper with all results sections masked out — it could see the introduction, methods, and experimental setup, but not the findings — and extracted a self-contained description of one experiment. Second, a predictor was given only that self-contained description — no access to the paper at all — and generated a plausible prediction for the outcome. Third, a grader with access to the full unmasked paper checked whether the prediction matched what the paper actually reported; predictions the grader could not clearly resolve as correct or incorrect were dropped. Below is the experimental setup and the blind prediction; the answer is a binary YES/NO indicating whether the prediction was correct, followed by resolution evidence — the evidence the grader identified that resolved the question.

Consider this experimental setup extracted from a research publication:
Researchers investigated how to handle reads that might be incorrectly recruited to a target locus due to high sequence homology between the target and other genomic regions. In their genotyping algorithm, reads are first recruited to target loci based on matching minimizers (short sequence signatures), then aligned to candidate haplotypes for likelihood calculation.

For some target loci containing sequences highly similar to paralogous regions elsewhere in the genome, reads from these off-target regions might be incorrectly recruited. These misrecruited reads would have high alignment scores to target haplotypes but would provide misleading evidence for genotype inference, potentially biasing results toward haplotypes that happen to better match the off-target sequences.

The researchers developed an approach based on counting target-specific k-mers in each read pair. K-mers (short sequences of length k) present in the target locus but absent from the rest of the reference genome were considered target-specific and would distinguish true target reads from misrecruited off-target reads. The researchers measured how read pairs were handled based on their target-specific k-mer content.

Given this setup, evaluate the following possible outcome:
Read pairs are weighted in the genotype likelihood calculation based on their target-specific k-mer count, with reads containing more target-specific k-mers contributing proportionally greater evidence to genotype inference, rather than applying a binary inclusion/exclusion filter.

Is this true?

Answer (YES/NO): NO